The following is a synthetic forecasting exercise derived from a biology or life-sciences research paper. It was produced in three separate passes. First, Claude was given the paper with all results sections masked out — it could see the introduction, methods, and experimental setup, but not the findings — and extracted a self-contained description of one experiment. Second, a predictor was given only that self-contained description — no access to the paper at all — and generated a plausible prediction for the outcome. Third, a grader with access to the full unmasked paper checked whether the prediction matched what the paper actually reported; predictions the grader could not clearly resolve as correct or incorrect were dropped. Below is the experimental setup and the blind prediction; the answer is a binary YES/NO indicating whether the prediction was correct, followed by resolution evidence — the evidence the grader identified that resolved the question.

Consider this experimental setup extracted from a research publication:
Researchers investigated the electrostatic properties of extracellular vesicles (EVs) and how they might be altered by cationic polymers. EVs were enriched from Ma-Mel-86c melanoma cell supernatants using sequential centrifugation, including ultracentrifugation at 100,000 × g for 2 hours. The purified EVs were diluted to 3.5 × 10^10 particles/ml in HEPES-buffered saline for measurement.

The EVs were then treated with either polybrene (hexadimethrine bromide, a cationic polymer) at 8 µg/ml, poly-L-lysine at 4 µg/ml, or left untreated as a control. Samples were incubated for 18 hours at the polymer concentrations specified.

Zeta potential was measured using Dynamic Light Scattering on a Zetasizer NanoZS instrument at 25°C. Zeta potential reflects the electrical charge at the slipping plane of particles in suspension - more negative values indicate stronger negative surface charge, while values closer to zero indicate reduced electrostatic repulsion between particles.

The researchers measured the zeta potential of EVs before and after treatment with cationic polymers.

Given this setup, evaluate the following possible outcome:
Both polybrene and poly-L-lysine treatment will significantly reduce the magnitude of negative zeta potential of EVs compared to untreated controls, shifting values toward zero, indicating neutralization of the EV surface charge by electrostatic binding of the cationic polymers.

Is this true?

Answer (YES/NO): YES